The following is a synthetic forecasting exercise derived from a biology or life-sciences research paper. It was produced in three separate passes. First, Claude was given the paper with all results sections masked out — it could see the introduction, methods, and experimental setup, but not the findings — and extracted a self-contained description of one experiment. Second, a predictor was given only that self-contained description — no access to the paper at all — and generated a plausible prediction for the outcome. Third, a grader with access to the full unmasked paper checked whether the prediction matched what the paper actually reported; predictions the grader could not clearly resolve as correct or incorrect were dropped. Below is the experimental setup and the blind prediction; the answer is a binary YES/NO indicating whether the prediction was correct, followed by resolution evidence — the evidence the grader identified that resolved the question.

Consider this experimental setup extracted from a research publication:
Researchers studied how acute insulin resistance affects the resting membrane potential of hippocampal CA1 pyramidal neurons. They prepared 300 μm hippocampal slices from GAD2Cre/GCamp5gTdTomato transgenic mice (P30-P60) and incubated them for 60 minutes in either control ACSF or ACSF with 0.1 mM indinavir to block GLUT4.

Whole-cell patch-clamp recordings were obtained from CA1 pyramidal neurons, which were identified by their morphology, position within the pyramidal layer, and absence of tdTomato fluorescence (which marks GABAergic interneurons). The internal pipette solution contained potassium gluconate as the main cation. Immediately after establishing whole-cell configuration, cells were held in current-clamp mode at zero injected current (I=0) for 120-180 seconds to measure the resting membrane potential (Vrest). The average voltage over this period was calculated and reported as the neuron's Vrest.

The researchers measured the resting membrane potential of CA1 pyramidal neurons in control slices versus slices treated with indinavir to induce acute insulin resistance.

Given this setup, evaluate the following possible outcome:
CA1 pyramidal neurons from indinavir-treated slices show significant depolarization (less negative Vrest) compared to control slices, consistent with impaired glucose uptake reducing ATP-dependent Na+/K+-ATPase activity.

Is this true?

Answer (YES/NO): NO